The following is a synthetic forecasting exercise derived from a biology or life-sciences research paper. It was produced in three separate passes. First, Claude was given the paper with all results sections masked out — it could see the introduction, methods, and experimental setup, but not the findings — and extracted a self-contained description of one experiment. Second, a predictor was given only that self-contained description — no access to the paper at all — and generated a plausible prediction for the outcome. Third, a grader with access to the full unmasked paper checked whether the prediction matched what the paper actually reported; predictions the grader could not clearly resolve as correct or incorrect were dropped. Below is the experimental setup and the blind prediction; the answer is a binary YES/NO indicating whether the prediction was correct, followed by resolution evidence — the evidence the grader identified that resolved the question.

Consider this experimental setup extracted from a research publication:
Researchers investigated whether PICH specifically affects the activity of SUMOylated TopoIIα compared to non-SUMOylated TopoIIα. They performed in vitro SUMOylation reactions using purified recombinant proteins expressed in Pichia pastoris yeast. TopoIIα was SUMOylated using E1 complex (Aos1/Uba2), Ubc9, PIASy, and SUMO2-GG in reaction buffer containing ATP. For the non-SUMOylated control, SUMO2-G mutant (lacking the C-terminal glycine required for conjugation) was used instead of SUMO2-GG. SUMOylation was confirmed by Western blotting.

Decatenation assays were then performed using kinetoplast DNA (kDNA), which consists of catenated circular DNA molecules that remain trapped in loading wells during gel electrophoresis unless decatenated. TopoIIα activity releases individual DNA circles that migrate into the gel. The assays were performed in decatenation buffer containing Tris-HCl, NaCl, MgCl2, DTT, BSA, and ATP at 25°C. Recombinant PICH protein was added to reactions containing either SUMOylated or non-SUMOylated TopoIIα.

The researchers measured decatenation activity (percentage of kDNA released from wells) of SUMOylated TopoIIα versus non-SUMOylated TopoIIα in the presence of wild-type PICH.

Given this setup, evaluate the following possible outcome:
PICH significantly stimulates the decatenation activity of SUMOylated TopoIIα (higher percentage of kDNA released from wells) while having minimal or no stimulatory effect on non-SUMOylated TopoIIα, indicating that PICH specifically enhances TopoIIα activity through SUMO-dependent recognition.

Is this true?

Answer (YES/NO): NO